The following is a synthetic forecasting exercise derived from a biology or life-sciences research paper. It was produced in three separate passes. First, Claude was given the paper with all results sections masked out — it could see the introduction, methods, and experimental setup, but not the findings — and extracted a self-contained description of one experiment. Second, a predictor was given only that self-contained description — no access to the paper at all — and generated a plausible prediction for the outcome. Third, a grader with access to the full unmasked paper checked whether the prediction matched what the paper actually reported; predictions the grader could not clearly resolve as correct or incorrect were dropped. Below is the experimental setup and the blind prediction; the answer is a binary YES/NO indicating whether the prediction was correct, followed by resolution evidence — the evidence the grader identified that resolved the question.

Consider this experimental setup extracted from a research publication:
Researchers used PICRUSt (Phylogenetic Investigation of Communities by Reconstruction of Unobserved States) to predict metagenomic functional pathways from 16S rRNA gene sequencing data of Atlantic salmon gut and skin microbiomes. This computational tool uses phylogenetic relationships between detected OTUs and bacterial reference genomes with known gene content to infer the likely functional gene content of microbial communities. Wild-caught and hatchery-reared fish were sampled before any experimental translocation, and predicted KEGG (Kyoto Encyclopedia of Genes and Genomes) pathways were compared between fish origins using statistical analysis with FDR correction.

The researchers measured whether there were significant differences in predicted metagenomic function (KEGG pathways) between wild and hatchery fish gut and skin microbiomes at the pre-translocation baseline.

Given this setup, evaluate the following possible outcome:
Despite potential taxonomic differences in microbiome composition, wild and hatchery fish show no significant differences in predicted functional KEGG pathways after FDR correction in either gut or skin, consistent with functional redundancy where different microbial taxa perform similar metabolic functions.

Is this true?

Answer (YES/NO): NO